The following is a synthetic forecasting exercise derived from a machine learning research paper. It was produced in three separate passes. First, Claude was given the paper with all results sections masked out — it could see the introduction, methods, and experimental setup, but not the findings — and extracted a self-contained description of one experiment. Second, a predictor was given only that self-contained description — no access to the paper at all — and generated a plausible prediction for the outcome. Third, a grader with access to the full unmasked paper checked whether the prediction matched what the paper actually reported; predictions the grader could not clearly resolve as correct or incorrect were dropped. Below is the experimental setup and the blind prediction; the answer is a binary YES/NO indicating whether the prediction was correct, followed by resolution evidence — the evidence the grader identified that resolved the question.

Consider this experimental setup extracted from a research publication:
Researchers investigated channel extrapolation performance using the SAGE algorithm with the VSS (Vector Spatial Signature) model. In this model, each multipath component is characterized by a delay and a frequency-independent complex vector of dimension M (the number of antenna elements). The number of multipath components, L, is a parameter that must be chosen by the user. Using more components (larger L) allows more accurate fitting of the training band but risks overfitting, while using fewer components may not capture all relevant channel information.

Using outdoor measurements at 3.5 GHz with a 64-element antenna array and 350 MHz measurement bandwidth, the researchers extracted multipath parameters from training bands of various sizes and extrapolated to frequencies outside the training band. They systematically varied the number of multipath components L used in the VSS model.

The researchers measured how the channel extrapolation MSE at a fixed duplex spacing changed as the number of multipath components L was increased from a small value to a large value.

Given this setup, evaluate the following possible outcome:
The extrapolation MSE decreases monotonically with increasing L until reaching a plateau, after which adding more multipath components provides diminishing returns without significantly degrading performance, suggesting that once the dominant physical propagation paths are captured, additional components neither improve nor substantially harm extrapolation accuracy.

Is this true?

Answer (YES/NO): NO